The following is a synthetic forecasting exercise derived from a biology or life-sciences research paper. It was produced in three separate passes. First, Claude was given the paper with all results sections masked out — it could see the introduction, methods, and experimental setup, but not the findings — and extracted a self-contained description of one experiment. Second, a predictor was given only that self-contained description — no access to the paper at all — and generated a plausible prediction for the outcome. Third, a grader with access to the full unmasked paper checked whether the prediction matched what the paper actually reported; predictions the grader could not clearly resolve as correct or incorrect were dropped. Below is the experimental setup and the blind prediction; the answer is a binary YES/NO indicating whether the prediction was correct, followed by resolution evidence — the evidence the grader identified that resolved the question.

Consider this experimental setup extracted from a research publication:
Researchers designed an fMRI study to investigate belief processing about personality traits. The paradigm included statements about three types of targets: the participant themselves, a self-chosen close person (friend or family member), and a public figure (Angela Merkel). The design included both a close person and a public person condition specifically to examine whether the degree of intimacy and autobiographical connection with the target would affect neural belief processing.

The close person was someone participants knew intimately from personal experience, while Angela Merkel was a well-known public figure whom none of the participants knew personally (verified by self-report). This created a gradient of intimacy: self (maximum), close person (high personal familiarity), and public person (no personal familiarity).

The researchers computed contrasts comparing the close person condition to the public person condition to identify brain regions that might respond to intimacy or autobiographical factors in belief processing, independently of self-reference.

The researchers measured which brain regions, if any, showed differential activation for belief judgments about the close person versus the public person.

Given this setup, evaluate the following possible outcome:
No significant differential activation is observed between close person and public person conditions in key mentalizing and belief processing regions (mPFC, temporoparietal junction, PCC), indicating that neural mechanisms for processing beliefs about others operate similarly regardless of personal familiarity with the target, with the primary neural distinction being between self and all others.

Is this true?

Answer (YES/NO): YES